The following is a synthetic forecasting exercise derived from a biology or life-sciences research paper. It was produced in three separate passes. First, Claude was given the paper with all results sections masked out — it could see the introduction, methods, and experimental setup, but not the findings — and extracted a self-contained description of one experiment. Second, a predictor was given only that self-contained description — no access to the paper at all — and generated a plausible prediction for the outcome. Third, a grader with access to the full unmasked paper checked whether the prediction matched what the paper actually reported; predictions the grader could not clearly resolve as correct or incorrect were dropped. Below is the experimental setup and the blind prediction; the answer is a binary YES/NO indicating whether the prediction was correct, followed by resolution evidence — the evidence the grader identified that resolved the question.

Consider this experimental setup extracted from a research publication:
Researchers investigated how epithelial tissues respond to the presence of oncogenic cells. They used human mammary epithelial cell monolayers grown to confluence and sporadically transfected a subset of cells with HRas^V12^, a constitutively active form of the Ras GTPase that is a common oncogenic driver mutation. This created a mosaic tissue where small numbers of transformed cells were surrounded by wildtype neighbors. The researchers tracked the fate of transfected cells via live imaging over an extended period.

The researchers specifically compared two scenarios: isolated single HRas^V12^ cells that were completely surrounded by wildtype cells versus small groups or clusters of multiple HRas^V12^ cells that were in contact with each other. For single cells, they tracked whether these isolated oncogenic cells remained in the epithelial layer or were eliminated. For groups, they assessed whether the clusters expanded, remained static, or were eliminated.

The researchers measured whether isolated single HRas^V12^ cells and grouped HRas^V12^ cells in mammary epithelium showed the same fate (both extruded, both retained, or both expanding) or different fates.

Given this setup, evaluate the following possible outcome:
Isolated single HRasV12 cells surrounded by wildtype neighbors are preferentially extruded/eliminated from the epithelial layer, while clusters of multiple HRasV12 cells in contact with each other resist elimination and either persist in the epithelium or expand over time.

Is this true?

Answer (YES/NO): YES